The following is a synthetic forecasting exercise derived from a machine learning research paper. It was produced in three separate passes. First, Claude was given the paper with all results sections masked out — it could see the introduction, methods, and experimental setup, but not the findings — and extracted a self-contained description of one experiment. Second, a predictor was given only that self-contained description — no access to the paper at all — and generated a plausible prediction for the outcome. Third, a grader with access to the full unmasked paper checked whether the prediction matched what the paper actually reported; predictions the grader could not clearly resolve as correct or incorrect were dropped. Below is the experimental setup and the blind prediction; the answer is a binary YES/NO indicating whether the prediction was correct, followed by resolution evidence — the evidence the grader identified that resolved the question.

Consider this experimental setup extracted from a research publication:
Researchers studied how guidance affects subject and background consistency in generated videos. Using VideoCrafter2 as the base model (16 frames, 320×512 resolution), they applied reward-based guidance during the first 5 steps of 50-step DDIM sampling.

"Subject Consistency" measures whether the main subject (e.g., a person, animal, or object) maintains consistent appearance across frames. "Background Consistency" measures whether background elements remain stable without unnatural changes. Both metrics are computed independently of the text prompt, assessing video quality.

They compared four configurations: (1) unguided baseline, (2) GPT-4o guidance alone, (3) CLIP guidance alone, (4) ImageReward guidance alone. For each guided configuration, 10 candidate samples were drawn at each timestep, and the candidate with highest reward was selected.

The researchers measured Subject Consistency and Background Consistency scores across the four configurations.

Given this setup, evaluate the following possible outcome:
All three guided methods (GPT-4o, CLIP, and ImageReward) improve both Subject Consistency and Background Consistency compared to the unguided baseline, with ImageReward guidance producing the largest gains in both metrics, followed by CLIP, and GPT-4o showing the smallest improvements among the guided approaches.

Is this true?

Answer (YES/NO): NO